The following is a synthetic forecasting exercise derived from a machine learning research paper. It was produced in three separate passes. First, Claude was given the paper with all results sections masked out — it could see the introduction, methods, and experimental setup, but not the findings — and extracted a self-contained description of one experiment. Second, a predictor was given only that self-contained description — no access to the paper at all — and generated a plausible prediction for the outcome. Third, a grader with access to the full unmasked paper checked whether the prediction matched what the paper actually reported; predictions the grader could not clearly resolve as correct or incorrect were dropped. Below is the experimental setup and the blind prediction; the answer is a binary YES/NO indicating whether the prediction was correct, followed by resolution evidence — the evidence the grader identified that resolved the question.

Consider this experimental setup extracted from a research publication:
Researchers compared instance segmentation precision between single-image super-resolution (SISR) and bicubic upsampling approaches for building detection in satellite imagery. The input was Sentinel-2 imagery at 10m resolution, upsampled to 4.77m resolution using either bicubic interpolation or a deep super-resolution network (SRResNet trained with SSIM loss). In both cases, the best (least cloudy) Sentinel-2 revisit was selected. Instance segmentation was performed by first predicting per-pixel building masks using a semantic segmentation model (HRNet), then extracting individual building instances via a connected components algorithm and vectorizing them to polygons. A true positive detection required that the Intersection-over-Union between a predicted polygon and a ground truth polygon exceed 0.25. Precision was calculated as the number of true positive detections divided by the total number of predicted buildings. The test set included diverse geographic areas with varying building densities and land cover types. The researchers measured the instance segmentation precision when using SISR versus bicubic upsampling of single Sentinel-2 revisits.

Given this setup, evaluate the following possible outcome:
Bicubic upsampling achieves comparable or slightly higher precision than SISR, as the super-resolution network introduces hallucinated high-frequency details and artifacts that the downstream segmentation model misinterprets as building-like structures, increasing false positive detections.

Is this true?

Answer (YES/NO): YES